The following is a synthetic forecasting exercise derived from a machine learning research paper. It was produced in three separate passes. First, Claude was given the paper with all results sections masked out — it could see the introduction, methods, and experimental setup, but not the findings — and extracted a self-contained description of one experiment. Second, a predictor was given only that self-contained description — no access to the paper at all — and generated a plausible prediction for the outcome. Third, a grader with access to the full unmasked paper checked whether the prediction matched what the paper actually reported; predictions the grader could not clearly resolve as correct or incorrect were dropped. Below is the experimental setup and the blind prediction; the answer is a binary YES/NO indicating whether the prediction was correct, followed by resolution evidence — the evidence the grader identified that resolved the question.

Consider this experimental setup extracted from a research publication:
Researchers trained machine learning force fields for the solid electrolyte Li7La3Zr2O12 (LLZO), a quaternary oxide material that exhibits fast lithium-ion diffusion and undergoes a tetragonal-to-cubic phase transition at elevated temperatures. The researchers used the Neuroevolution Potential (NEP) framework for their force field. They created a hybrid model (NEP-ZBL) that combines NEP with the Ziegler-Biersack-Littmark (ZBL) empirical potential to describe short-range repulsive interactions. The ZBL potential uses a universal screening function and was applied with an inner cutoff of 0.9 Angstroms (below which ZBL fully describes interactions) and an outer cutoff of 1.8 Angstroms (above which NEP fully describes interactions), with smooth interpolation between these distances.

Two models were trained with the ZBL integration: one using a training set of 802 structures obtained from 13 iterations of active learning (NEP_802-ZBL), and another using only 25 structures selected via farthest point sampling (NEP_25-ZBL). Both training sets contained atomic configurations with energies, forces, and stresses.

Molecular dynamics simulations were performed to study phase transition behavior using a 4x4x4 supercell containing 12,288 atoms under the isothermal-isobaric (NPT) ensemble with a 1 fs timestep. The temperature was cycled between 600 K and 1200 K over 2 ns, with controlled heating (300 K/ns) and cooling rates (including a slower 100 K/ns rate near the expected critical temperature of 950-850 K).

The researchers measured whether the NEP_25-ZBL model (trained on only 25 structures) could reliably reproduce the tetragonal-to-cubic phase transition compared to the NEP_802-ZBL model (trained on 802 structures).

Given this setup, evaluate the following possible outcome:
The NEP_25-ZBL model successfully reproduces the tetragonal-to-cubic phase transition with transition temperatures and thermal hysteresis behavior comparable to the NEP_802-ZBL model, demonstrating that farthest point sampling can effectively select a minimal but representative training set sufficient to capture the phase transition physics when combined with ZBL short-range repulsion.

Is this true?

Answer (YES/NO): YES